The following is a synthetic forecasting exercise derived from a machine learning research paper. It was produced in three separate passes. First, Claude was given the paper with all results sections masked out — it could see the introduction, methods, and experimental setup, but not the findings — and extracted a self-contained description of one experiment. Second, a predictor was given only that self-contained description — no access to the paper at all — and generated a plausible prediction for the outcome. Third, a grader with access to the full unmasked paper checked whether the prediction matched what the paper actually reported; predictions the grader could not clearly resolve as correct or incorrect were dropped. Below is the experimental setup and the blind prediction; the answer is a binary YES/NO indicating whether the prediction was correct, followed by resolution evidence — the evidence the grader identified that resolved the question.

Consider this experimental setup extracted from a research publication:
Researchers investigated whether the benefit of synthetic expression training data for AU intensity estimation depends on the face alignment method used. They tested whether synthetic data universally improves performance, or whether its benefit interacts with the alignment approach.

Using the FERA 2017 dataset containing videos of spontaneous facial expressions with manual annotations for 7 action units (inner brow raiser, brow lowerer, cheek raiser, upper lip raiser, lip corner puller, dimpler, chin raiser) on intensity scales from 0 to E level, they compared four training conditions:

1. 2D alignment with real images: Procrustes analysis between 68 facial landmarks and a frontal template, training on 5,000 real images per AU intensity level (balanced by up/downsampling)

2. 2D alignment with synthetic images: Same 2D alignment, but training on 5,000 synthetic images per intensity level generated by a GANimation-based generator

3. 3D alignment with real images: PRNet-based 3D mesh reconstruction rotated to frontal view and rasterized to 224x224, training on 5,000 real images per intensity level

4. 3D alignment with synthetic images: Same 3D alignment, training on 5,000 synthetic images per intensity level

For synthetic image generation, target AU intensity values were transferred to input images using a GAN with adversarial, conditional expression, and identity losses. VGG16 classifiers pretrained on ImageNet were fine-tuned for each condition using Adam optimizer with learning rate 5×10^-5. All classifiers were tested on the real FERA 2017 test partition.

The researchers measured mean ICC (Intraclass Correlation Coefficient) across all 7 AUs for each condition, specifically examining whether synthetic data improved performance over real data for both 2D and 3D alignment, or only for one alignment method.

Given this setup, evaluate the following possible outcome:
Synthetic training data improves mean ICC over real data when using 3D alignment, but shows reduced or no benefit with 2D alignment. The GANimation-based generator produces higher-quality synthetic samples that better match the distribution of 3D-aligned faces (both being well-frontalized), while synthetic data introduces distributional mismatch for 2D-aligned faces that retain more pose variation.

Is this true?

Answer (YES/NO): YES